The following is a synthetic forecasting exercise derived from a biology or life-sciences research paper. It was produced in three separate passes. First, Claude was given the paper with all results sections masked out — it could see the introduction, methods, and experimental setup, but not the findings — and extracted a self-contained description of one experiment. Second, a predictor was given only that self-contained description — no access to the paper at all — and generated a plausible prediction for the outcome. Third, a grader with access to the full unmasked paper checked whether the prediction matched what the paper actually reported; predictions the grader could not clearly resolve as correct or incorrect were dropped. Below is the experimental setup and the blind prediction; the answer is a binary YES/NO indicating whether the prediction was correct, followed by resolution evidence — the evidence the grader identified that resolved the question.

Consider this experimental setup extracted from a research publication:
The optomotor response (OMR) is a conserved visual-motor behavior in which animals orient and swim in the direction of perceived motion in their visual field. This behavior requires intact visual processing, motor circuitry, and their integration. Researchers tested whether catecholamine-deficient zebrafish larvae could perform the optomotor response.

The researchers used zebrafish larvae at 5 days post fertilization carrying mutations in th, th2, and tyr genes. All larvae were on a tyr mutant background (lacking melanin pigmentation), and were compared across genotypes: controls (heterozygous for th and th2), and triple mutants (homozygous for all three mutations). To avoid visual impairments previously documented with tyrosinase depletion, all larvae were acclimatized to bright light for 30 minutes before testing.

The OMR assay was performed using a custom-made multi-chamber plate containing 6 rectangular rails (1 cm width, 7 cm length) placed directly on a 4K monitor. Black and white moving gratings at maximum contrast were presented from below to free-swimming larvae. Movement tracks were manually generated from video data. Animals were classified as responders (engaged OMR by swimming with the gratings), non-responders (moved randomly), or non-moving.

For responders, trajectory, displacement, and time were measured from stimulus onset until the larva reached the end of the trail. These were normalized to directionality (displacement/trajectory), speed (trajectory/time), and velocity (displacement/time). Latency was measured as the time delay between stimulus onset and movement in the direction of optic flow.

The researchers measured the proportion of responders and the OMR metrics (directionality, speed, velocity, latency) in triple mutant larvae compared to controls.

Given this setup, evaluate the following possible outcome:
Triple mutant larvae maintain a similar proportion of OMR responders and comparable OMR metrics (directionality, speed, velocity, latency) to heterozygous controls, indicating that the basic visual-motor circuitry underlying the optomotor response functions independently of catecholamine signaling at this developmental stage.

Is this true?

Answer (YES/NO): NO